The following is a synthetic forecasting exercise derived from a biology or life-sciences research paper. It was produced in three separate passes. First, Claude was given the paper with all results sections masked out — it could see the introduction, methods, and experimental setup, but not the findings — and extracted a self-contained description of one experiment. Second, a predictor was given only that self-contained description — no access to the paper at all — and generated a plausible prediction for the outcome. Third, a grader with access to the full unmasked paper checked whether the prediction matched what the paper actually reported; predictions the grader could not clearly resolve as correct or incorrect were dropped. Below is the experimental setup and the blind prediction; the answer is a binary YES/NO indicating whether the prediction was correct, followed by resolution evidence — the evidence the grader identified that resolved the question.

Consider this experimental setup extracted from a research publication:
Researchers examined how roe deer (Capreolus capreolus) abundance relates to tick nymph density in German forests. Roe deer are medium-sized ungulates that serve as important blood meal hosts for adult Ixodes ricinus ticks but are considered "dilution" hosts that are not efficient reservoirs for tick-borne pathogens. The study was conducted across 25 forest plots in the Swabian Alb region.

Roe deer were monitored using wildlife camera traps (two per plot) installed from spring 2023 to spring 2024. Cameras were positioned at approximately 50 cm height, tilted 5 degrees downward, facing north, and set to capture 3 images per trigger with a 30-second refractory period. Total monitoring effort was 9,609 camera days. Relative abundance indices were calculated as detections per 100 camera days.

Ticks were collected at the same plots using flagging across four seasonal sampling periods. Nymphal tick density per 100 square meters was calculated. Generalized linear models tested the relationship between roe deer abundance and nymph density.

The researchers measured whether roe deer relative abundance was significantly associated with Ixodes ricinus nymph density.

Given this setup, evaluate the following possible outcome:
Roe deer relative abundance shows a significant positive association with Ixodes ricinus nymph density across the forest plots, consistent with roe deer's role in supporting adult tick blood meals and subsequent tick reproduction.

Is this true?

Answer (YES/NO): NO